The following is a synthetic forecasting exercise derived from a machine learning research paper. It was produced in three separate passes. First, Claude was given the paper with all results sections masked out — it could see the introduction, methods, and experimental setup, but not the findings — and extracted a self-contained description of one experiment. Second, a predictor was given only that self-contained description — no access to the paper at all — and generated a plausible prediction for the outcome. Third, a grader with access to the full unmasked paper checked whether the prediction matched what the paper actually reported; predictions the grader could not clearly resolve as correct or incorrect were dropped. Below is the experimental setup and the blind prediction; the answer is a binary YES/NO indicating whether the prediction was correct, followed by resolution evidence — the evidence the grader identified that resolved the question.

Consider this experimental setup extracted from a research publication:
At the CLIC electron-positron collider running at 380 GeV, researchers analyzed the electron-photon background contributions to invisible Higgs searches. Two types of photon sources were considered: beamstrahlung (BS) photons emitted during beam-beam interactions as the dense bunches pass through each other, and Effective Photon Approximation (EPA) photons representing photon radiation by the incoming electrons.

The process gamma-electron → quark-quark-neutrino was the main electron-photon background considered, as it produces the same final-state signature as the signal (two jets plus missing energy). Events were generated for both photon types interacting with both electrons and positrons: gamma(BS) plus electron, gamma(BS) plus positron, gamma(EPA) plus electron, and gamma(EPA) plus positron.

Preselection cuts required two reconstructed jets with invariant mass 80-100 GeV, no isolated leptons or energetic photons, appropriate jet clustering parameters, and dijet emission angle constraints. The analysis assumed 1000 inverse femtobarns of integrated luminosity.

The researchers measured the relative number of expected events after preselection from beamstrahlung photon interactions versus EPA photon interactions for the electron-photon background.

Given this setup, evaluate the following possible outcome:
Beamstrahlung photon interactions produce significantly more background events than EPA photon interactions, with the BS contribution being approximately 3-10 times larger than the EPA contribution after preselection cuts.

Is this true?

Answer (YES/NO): NO